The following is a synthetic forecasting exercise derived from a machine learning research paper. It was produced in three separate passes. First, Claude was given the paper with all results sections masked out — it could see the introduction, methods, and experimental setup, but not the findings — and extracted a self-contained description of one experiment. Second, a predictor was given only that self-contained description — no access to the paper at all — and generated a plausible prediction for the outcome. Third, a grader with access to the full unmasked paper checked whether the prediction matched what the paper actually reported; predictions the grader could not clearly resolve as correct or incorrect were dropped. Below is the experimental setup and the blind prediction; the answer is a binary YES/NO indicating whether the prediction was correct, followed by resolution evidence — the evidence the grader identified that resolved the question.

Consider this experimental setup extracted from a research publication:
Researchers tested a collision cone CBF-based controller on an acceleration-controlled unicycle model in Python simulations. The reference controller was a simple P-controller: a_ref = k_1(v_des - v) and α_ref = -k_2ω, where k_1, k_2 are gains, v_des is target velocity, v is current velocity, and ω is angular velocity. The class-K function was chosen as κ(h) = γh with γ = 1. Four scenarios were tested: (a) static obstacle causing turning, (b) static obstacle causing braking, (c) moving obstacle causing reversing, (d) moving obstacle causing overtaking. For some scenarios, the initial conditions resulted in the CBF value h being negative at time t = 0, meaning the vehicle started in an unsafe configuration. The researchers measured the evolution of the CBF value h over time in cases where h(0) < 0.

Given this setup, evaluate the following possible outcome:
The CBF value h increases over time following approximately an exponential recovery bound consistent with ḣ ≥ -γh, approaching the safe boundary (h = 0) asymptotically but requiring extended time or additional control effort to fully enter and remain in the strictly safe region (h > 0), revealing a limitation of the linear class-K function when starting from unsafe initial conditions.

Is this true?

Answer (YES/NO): NO